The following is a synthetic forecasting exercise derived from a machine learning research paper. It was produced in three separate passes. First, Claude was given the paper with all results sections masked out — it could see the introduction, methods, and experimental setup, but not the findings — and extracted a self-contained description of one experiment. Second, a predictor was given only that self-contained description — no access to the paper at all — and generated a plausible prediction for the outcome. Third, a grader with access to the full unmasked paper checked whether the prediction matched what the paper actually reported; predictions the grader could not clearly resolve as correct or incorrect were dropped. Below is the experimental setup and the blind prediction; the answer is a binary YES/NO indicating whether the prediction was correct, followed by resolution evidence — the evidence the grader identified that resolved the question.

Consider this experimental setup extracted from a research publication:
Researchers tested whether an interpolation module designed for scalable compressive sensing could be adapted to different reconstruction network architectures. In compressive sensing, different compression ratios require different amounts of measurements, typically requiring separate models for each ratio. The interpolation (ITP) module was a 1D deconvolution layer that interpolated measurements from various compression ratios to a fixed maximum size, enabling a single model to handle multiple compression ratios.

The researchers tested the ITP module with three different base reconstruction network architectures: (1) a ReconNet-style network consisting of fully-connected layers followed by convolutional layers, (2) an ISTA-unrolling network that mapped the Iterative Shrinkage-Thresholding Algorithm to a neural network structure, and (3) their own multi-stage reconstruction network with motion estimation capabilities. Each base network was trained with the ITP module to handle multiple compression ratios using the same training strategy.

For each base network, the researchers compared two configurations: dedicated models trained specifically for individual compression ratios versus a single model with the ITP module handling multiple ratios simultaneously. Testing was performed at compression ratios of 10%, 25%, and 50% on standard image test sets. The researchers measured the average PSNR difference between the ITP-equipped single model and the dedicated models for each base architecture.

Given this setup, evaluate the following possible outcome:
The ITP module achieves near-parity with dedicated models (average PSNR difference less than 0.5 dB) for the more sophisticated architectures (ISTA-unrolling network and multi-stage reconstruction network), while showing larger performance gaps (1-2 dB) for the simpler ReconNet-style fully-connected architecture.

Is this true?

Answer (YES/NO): NO